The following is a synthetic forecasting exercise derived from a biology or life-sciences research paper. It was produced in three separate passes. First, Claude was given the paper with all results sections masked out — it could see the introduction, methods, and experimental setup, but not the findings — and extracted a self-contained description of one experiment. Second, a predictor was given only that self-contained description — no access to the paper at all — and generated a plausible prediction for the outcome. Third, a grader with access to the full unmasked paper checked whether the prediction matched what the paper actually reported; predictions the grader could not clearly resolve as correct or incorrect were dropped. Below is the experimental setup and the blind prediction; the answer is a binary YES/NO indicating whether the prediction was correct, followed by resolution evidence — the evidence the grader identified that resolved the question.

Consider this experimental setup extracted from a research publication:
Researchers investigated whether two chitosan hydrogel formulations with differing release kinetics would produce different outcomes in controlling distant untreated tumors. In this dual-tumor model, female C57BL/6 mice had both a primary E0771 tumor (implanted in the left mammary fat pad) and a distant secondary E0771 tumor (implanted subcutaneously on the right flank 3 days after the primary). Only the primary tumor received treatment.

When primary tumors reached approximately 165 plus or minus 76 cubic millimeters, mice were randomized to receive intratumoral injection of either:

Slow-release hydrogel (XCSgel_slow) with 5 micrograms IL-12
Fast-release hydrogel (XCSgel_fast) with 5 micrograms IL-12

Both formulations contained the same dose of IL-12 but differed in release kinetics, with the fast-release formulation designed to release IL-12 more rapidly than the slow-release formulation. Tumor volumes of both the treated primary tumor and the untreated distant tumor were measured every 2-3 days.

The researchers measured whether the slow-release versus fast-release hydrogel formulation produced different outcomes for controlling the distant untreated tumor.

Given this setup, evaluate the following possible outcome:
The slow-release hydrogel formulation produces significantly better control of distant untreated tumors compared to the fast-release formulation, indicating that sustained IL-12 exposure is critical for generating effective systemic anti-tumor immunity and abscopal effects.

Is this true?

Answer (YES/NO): NO